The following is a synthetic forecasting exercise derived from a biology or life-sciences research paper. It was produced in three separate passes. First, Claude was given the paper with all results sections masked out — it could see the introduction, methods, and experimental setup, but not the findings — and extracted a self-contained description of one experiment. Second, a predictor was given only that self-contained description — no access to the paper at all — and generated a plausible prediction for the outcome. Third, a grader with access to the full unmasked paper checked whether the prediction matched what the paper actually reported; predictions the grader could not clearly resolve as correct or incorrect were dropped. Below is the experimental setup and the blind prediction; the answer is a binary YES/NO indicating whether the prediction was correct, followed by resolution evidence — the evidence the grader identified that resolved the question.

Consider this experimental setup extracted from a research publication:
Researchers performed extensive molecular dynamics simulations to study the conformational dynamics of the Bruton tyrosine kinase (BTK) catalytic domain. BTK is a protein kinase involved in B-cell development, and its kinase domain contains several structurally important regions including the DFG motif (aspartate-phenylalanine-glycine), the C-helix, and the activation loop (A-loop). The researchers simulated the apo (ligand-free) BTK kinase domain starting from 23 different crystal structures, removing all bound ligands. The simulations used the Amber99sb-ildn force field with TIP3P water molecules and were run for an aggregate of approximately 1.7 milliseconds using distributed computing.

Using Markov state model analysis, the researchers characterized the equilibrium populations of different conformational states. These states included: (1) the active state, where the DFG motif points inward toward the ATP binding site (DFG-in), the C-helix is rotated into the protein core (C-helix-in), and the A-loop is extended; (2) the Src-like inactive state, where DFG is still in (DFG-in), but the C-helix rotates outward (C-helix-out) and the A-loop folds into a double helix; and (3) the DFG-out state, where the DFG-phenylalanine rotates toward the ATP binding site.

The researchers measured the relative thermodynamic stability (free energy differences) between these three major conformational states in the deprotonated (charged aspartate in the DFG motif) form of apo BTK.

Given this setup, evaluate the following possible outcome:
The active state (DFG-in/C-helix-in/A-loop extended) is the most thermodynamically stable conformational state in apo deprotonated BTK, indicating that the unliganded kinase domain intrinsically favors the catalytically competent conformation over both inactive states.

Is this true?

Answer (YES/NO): NO